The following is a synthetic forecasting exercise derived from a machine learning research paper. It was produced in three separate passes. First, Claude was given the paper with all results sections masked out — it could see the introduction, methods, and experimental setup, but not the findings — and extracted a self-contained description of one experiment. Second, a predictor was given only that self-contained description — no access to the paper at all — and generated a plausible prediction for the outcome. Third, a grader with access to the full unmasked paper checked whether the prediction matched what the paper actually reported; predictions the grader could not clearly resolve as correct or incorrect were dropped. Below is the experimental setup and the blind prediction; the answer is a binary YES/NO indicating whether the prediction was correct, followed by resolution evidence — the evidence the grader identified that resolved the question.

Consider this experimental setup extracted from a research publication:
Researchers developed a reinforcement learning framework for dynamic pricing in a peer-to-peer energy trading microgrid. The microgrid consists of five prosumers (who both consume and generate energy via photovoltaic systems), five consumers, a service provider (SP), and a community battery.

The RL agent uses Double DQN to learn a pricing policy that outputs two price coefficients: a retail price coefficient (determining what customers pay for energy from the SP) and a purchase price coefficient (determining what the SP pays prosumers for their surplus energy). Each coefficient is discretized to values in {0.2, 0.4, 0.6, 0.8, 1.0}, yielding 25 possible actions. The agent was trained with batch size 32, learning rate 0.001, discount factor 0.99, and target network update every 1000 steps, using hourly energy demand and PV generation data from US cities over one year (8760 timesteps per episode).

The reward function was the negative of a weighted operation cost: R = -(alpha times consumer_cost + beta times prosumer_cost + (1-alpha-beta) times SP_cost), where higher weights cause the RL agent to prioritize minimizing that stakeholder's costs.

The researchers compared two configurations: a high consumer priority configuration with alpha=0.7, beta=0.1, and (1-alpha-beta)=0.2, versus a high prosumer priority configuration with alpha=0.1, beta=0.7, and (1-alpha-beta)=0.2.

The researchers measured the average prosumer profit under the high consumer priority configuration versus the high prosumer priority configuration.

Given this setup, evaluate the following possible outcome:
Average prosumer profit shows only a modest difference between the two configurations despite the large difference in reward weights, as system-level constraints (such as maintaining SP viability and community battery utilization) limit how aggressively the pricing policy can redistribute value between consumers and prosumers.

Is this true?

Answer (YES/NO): NO